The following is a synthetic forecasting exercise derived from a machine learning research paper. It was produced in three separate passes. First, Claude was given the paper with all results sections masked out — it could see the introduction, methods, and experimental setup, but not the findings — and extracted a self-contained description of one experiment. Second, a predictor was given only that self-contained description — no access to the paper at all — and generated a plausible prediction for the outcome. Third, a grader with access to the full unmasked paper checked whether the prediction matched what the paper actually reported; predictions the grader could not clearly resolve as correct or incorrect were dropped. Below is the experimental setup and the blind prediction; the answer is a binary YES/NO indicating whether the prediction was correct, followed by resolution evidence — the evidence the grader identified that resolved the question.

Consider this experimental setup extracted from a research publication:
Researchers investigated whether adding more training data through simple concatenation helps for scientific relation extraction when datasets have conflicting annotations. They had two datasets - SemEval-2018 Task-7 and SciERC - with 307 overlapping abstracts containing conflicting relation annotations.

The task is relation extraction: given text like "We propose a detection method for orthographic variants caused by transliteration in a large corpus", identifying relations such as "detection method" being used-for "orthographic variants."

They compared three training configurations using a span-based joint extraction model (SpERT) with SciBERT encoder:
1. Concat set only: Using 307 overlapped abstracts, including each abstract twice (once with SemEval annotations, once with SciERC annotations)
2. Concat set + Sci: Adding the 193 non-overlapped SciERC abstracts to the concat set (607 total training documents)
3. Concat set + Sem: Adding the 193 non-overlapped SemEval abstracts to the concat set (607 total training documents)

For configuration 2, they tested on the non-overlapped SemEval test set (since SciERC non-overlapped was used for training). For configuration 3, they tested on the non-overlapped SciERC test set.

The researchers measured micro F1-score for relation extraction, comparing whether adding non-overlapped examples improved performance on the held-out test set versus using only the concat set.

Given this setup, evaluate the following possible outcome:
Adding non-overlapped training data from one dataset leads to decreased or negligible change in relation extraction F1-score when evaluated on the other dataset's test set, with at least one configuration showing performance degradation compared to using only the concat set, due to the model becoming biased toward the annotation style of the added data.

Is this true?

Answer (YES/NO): YES